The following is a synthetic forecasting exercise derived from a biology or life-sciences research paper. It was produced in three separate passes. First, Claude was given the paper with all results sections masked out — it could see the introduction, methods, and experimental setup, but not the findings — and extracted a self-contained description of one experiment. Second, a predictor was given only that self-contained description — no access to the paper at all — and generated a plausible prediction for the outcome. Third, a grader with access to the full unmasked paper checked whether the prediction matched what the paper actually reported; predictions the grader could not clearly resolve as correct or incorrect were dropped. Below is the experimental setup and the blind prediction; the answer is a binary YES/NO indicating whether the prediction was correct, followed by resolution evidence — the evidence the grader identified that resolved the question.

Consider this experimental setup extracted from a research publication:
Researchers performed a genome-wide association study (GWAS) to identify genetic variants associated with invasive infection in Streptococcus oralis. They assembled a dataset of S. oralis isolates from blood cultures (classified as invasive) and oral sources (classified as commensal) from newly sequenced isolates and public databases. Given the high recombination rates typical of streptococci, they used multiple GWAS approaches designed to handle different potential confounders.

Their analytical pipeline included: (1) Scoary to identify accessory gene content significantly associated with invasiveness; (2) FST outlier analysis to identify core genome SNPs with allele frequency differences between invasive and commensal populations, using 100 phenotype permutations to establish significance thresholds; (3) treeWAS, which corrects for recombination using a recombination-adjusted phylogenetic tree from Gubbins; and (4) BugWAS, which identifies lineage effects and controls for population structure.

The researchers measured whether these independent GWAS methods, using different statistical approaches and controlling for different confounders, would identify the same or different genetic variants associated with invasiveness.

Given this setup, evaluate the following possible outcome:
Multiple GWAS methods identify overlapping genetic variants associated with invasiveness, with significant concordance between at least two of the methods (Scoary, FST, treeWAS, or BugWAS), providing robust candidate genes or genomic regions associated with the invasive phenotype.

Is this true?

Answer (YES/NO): YES